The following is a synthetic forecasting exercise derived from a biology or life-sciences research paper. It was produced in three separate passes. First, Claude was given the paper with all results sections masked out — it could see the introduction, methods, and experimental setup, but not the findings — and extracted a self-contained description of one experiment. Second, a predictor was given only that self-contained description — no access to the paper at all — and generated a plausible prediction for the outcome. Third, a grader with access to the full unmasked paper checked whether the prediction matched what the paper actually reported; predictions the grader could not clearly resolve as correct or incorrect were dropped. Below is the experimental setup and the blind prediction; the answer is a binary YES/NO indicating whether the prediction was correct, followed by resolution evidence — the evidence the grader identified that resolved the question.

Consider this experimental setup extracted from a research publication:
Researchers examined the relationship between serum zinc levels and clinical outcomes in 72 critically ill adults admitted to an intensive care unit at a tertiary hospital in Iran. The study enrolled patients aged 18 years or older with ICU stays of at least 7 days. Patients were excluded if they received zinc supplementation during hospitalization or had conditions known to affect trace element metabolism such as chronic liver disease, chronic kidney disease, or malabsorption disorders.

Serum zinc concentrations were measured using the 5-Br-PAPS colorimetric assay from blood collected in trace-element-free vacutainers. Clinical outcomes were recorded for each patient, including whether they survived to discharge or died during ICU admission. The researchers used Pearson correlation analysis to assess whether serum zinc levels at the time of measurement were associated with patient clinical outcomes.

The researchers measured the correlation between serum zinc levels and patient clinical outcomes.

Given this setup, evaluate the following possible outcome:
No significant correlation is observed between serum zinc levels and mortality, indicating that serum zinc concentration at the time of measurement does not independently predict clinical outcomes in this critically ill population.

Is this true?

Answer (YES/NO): YES